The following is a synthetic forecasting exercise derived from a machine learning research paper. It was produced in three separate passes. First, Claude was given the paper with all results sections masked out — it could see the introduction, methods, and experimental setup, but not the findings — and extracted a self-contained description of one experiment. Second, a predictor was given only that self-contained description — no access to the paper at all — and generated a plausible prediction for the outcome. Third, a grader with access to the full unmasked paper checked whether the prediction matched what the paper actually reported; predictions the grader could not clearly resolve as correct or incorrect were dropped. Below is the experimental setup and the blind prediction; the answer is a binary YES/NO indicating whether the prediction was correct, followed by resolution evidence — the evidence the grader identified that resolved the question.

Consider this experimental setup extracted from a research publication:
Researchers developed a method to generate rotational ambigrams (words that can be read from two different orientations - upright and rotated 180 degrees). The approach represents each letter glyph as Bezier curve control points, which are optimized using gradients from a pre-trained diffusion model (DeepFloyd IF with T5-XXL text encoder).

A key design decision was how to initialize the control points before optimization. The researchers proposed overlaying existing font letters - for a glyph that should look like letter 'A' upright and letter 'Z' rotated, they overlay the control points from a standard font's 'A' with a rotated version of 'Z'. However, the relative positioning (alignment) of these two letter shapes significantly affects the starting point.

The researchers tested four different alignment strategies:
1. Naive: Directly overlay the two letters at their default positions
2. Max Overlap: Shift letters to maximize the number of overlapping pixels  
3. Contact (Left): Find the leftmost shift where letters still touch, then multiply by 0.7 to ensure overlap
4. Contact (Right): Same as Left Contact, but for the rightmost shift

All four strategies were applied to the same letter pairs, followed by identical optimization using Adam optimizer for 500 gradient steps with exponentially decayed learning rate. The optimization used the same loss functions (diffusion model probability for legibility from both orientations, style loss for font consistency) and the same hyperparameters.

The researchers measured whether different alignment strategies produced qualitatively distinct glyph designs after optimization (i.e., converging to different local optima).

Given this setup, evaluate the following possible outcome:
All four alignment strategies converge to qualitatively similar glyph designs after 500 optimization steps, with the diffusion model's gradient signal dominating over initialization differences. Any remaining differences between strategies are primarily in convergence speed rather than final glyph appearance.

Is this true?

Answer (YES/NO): NO